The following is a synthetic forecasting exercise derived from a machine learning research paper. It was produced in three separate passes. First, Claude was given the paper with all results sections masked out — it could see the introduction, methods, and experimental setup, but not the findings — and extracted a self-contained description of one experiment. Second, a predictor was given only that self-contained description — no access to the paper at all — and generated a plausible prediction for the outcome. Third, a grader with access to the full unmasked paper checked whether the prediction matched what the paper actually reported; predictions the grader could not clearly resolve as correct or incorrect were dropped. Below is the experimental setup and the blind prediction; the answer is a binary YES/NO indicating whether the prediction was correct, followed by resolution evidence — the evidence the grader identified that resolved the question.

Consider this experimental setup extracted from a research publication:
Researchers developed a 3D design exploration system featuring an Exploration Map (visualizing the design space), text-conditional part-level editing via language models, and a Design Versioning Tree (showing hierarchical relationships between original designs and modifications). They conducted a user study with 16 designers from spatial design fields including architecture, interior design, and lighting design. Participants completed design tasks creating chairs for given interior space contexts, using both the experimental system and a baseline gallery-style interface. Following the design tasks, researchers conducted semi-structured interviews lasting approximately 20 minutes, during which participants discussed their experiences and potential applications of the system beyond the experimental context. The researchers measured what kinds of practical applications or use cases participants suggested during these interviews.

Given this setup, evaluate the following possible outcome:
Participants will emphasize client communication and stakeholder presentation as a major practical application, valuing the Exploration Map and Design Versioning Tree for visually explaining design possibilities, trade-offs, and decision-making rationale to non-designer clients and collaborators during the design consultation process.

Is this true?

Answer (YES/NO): NO